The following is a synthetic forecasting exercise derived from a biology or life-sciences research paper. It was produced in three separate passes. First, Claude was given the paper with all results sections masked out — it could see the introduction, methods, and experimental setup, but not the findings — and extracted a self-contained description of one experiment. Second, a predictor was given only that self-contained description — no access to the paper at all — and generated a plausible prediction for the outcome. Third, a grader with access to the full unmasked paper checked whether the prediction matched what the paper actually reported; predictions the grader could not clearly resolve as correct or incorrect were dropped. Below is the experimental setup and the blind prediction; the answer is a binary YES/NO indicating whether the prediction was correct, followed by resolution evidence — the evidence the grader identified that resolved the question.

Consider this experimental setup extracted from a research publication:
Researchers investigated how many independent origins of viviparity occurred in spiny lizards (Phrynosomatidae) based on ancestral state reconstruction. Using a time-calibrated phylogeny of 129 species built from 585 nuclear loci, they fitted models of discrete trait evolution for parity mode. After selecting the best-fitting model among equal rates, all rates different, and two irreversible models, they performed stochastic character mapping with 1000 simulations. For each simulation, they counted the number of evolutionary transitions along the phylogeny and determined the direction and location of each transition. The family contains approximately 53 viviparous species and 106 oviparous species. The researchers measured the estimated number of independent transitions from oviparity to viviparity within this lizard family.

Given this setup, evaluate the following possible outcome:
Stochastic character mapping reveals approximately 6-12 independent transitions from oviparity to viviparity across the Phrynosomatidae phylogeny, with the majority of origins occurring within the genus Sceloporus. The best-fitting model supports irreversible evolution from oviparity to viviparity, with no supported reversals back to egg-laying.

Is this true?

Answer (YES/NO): NO